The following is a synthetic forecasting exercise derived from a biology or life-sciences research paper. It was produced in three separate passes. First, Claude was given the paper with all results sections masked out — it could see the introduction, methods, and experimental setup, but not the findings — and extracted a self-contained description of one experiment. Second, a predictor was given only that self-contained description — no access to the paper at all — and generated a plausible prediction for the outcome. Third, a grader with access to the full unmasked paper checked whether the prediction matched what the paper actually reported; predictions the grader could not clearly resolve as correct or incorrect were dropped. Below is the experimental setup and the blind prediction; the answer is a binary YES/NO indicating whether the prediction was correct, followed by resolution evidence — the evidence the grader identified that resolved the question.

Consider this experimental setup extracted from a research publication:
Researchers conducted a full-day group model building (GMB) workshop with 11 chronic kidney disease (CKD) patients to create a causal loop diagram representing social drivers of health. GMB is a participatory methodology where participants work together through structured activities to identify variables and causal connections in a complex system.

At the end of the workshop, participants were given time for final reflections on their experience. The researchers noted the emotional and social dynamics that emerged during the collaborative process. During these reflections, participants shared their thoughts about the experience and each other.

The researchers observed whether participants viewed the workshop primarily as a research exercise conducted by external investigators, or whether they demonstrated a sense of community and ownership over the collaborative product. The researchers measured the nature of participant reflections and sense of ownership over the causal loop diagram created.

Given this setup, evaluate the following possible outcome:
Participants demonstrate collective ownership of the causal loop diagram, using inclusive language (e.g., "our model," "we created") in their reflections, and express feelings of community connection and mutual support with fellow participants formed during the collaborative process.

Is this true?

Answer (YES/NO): YES